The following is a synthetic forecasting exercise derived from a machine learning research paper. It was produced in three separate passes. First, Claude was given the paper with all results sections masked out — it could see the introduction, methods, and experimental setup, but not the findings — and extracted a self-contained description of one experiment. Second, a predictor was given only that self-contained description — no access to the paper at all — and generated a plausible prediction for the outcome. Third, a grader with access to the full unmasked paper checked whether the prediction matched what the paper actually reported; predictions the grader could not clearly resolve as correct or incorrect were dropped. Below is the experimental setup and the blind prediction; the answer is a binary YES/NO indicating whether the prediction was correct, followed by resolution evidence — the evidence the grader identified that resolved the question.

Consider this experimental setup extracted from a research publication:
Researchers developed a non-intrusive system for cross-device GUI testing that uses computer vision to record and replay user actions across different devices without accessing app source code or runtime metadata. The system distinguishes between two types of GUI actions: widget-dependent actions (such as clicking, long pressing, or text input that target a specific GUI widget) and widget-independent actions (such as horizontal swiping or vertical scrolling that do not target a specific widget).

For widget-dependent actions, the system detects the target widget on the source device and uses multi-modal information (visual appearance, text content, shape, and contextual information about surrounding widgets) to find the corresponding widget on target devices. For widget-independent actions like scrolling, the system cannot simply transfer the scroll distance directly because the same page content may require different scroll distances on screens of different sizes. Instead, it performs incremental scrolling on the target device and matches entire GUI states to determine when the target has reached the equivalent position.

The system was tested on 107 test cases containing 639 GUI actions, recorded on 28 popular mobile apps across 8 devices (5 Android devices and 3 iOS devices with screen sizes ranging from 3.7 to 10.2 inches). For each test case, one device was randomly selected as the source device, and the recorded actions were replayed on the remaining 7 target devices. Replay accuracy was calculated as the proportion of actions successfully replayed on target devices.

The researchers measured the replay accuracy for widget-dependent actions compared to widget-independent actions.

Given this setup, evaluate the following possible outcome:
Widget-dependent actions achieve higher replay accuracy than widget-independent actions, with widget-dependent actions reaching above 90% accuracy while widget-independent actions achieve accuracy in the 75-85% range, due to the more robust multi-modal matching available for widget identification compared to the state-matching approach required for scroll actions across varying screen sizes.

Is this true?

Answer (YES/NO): NO